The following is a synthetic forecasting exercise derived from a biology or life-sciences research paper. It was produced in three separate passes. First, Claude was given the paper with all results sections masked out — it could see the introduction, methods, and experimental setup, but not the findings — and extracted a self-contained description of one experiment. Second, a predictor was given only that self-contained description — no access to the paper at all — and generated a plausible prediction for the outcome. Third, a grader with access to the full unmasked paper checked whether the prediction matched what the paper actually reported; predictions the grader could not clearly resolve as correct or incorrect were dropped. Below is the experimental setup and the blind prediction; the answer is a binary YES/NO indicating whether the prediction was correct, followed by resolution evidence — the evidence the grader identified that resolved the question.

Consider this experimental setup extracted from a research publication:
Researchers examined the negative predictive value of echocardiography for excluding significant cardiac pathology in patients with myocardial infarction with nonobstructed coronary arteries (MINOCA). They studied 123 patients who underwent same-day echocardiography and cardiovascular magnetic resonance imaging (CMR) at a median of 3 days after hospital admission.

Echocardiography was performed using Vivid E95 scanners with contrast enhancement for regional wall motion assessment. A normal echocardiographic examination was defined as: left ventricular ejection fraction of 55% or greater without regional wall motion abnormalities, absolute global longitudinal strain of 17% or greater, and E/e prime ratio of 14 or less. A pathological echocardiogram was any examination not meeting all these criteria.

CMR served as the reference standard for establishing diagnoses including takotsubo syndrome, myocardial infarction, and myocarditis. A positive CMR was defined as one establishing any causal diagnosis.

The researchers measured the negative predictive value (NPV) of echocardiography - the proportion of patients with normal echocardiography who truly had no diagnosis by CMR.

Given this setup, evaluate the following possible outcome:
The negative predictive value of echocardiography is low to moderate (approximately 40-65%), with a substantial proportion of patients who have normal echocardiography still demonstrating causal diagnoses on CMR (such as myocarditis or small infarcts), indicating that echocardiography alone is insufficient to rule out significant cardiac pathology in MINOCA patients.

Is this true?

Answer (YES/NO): NO